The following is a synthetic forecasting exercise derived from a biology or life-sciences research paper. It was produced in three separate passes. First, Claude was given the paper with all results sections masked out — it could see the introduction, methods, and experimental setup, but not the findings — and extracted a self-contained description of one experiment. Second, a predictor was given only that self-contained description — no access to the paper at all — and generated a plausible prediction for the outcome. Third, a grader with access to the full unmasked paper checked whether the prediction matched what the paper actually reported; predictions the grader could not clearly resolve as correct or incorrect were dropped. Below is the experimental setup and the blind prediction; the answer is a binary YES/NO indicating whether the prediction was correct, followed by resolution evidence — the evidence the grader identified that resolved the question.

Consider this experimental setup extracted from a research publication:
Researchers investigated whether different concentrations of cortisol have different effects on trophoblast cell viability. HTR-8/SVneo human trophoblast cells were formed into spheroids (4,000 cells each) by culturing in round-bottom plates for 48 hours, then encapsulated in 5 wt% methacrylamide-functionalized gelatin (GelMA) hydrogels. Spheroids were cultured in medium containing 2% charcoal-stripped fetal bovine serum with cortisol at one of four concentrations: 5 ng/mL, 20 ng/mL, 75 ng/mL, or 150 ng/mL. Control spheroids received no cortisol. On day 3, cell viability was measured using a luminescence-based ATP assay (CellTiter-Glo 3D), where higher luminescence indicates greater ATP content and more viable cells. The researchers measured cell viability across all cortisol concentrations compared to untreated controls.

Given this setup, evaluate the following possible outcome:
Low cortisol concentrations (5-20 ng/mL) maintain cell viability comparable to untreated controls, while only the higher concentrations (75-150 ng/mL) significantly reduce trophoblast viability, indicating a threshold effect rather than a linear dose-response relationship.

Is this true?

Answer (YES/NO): NO